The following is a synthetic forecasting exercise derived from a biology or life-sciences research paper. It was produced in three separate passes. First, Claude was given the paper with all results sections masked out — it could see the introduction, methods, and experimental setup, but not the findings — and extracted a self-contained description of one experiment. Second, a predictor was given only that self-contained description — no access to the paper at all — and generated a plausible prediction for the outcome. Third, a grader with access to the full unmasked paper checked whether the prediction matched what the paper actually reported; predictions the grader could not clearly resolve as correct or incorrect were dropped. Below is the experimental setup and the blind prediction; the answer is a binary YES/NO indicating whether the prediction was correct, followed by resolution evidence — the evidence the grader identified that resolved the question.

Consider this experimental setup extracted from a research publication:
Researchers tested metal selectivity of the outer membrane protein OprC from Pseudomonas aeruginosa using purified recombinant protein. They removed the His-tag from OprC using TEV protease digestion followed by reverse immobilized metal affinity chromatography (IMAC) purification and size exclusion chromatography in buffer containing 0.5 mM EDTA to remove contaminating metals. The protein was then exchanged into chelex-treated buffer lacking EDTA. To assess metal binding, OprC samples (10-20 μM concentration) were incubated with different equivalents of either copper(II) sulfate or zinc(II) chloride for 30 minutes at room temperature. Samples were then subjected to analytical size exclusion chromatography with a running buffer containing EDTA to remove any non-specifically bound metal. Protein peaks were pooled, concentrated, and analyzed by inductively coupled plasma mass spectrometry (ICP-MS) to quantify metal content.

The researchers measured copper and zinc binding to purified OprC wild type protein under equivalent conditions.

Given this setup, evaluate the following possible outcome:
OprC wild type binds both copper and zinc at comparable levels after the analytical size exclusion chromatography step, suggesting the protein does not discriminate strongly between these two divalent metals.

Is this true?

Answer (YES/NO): NO